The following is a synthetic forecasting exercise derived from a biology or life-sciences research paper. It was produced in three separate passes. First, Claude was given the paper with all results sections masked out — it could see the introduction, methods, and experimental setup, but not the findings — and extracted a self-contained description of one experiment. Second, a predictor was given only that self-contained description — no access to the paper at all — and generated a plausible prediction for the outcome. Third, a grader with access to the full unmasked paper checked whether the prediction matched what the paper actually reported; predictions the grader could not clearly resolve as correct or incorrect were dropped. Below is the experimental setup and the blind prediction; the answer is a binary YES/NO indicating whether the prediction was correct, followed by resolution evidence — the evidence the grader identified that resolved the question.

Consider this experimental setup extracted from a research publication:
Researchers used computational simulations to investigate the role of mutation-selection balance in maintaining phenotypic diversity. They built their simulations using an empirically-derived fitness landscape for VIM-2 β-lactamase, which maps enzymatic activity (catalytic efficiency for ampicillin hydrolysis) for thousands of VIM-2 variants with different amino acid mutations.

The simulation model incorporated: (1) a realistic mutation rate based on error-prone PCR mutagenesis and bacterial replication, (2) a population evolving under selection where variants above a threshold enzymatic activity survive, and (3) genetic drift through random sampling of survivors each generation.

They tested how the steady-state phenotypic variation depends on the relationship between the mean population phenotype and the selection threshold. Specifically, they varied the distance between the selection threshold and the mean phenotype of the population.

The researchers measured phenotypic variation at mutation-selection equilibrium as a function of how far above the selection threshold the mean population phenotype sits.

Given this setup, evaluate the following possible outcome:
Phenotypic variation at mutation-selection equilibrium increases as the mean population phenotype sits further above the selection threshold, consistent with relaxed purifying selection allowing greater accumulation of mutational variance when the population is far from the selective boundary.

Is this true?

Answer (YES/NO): NO